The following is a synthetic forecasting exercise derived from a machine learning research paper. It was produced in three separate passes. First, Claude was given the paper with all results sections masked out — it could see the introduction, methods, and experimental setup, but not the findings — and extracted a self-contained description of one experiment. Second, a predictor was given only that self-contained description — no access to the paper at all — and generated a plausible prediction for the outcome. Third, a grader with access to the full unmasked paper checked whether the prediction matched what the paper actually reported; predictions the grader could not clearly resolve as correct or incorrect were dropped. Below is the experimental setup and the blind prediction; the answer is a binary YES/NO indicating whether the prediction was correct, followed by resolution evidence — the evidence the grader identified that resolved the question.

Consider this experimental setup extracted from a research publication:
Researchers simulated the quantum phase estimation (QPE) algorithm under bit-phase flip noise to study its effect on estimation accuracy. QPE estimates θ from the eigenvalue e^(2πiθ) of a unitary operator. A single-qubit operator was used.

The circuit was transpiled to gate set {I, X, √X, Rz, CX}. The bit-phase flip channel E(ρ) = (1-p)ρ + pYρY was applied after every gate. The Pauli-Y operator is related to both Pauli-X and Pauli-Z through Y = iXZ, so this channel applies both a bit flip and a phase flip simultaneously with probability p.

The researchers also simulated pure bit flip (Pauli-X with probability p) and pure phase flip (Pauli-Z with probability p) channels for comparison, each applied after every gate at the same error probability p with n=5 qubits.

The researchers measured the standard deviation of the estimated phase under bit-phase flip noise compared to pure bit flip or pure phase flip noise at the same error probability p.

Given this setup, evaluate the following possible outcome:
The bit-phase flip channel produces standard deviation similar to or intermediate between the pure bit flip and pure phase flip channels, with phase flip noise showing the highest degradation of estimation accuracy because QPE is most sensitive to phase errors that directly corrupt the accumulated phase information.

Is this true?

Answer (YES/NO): NO